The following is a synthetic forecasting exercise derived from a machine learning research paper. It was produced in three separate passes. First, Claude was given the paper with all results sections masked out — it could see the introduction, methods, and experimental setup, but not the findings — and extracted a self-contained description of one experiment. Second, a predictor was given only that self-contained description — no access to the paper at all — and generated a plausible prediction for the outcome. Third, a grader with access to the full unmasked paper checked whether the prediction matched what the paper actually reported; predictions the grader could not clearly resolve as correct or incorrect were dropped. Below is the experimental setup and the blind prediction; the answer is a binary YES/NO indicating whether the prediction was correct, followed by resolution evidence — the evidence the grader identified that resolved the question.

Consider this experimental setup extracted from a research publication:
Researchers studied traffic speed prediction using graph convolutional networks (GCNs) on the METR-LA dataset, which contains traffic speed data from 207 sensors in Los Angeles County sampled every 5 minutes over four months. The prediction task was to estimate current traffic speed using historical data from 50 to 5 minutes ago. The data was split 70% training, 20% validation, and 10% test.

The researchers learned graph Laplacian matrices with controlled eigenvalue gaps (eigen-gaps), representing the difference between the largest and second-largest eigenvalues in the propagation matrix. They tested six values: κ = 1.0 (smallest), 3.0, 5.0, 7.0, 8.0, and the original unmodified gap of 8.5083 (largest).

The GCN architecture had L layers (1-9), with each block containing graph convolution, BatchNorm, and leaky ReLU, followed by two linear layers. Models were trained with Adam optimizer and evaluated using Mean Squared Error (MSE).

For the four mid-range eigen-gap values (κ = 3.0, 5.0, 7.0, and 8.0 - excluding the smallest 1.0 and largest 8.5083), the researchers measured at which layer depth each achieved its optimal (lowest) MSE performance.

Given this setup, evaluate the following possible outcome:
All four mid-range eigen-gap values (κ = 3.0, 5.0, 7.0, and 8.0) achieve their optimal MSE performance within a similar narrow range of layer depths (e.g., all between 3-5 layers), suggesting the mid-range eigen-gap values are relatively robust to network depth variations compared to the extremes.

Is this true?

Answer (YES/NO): NO